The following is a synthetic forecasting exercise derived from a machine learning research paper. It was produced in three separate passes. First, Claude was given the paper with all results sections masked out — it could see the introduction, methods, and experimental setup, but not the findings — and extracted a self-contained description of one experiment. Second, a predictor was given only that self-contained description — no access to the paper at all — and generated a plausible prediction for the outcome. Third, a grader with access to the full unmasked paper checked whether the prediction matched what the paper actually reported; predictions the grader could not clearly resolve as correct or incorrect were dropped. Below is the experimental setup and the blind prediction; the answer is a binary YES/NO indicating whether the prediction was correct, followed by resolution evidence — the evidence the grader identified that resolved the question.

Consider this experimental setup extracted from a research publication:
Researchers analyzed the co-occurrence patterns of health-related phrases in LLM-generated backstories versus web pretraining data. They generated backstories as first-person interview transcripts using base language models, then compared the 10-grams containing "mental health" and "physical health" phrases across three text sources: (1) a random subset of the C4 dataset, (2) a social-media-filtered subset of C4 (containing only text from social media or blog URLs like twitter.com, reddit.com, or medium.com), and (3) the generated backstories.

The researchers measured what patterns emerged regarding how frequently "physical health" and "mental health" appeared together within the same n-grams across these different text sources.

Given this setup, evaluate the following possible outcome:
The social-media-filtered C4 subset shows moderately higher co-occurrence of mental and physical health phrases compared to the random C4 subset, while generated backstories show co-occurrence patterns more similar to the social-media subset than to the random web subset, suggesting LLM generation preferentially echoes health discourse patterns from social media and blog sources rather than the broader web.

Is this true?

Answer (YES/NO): NO